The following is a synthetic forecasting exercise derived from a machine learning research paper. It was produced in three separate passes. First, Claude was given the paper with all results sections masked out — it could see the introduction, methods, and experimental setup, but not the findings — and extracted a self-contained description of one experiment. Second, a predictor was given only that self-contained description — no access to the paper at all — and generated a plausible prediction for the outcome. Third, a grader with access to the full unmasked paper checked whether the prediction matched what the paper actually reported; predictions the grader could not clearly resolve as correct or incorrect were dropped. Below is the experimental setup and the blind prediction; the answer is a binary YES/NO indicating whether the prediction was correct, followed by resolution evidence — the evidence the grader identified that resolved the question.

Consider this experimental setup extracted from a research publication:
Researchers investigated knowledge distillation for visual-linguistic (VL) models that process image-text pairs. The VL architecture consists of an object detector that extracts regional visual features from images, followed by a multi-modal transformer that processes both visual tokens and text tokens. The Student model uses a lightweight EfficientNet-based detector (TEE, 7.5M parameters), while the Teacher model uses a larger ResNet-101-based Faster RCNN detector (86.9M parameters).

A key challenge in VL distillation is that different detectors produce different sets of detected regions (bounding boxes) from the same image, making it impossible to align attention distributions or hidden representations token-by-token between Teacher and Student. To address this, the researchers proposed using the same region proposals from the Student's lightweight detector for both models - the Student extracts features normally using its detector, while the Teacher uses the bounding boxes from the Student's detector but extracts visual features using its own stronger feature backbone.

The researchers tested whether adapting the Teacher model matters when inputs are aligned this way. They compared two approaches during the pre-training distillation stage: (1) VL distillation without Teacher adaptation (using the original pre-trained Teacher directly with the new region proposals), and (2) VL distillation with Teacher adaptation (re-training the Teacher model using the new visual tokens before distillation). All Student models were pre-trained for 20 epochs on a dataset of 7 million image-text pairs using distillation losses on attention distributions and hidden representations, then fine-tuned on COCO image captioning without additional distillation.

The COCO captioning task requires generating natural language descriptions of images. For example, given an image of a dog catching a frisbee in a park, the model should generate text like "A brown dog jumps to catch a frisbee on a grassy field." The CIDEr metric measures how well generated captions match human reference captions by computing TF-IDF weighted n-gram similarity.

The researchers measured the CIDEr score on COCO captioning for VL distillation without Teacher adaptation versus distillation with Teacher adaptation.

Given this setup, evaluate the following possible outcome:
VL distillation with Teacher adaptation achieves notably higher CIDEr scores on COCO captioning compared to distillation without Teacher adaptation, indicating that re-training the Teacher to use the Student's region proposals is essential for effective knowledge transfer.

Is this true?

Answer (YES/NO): NO